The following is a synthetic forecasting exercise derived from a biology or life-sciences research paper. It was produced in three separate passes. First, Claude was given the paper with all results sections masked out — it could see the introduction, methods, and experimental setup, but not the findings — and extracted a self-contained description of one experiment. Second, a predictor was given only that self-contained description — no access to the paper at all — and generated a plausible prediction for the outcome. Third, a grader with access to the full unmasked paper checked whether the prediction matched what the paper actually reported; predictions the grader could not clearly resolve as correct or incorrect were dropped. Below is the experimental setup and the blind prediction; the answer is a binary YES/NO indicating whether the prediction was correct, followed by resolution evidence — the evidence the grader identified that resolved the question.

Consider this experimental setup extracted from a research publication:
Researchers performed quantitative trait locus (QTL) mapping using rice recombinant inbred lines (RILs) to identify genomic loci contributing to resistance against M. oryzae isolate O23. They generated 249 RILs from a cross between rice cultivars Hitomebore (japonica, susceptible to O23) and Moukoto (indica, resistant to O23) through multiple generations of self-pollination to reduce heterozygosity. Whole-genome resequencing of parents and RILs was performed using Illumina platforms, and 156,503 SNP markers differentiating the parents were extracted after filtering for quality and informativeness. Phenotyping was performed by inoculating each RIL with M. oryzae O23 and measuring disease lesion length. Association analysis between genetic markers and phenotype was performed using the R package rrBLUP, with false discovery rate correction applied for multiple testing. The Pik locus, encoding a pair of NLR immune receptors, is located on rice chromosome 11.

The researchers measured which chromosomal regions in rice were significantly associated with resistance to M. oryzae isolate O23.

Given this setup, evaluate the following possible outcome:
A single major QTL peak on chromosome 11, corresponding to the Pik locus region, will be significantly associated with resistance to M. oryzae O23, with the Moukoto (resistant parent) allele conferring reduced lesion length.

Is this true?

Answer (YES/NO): NO